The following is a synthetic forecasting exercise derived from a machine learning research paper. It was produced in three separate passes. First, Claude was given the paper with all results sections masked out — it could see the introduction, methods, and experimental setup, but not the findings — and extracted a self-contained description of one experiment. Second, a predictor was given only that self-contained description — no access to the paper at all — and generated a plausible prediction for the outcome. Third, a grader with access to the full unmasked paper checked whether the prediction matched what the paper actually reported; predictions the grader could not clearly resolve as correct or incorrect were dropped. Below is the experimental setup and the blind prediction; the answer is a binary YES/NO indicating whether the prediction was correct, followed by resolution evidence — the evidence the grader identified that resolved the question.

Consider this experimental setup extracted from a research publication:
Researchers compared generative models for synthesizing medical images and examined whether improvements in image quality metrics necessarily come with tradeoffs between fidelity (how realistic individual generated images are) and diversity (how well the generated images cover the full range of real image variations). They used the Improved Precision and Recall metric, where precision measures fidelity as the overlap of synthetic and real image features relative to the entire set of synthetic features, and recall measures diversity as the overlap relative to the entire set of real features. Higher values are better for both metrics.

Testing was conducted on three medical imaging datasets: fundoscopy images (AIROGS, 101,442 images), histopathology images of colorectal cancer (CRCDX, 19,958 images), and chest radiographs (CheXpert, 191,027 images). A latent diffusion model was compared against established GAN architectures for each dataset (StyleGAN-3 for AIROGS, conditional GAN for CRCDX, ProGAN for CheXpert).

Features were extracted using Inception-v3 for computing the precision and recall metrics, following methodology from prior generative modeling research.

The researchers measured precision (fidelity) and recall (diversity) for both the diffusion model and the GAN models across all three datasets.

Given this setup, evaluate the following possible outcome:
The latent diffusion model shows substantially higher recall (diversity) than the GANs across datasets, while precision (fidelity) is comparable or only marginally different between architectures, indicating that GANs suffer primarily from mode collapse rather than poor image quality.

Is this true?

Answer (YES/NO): NO